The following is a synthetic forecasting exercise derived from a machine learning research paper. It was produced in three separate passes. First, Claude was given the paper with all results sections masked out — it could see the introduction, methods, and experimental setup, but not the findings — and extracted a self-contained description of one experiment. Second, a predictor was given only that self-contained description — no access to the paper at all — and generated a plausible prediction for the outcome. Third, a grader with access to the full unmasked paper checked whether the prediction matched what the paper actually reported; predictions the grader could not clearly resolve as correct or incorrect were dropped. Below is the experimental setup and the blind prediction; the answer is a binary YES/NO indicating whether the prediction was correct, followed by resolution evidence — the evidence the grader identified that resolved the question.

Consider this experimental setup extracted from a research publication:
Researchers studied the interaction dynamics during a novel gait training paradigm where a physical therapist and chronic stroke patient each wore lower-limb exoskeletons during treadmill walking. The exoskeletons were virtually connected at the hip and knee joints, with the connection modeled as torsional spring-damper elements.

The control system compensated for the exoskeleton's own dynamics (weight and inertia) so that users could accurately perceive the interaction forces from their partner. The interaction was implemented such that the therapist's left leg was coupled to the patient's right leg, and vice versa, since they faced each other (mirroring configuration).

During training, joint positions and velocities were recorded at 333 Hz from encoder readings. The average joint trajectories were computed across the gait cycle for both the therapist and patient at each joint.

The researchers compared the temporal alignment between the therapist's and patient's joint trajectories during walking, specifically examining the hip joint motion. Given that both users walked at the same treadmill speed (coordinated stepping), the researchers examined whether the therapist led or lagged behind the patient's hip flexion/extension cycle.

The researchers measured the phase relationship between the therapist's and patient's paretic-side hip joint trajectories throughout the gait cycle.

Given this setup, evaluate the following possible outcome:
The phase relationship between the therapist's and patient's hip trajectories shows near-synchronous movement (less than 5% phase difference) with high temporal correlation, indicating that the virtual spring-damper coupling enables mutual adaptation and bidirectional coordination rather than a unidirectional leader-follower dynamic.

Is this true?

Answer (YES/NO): NO